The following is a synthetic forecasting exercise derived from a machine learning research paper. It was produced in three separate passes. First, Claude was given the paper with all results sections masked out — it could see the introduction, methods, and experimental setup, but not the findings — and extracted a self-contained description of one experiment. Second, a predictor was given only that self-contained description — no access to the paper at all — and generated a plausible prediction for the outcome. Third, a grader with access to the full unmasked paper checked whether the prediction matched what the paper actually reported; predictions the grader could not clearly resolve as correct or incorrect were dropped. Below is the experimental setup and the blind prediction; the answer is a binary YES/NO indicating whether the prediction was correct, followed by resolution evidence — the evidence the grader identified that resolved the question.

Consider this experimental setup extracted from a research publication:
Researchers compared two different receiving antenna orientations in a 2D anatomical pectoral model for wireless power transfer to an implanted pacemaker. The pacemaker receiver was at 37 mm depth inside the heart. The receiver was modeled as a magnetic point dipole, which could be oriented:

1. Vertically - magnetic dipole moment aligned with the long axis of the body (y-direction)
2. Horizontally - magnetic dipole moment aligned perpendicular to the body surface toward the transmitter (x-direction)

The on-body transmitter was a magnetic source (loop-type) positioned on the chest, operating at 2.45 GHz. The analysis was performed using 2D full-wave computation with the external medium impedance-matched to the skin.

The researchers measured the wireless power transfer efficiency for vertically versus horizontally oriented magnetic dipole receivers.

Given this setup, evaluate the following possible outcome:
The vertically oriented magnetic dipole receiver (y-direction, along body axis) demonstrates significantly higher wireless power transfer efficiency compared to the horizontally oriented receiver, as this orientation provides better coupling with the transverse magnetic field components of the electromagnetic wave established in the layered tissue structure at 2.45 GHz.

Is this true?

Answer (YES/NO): NO